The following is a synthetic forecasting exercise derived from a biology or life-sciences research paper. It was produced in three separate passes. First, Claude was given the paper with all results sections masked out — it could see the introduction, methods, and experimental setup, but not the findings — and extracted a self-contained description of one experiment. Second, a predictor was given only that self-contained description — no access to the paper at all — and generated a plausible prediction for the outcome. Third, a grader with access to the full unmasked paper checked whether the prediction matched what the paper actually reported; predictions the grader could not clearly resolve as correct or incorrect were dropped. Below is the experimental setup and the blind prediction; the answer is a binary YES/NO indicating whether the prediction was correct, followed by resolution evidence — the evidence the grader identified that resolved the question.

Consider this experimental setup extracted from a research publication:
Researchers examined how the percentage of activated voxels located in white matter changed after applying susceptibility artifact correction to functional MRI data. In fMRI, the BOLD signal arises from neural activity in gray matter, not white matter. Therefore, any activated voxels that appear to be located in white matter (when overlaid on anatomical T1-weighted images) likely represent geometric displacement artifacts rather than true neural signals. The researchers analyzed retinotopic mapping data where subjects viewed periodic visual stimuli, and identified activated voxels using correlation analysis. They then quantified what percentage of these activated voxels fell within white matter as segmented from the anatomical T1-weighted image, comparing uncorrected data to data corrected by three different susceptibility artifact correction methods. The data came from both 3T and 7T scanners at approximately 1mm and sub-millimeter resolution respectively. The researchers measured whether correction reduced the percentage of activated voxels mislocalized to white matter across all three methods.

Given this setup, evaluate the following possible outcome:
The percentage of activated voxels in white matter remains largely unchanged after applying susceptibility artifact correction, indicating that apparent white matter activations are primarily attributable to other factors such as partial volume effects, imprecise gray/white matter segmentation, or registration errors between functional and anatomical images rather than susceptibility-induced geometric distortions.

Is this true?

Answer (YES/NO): NO